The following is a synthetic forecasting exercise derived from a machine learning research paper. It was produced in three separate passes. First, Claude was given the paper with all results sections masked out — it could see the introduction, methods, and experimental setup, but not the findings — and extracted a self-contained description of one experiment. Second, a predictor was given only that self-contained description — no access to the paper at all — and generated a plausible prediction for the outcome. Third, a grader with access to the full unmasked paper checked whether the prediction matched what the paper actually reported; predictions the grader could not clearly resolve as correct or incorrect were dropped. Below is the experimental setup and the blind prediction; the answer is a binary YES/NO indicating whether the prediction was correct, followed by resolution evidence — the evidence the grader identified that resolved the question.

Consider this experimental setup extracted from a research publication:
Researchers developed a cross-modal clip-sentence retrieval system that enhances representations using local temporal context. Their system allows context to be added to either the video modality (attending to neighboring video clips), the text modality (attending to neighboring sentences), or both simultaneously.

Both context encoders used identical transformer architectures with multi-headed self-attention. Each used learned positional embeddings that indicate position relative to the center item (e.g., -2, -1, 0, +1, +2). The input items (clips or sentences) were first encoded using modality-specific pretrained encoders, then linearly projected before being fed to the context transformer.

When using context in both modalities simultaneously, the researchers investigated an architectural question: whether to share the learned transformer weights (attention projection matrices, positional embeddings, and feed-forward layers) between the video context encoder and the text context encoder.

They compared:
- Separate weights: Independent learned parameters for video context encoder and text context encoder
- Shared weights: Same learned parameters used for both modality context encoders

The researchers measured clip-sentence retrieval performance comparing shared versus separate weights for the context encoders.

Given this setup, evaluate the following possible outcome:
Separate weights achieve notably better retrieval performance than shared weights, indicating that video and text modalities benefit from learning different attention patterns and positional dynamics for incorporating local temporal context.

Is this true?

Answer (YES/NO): YES